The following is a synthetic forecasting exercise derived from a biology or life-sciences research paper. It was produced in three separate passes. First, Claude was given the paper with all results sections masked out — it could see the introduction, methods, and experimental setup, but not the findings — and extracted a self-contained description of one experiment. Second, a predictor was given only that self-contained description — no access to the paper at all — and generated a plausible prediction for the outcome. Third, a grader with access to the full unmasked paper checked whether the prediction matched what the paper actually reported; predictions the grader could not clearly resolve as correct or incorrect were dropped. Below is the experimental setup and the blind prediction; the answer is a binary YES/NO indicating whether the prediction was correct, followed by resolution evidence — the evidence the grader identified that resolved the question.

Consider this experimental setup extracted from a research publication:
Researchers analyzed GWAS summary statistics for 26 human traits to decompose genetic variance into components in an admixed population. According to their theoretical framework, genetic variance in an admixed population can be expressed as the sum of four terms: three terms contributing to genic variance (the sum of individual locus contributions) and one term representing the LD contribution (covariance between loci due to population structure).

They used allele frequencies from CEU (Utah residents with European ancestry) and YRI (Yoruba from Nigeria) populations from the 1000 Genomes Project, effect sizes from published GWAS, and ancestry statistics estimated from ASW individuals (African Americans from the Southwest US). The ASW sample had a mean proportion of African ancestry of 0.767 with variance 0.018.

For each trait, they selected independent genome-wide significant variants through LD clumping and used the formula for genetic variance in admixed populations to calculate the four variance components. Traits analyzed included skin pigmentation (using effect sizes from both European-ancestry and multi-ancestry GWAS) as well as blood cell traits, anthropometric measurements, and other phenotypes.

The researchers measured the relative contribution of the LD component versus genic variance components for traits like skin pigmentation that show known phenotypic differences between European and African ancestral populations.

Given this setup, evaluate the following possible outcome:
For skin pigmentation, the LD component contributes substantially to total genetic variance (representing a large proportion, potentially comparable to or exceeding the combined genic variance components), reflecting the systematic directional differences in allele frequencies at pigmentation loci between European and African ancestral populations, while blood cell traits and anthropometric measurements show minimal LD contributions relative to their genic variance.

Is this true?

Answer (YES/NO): NO